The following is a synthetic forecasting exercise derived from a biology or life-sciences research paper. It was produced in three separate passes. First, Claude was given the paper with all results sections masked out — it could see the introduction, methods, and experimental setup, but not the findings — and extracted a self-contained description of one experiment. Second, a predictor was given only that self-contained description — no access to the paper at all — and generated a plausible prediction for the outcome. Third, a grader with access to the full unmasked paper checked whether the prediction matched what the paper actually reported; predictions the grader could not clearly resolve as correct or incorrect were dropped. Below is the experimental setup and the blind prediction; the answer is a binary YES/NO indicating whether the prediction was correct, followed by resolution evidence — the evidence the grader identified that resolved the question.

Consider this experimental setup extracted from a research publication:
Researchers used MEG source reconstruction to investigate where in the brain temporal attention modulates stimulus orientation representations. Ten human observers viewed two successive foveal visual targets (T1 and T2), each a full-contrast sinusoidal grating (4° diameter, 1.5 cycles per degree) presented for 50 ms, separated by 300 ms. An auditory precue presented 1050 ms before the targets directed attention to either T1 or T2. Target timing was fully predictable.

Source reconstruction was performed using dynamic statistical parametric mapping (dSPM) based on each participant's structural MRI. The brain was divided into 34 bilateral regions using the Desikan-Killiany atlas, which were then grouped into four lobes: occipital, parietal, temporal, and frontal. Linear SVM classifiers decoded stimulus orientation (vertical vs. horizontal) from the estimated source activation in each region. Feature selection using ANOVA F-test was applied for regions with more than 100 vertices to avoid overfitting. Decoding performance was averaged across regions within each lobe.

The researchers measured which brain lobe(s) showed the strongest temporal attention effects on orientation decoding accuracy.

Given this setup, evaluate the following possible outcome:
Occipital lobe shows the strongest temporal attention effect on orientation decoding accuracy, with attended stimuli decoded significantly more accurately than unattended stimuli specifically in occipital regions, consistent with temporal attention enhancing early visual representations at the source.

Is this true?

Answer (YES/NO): NO